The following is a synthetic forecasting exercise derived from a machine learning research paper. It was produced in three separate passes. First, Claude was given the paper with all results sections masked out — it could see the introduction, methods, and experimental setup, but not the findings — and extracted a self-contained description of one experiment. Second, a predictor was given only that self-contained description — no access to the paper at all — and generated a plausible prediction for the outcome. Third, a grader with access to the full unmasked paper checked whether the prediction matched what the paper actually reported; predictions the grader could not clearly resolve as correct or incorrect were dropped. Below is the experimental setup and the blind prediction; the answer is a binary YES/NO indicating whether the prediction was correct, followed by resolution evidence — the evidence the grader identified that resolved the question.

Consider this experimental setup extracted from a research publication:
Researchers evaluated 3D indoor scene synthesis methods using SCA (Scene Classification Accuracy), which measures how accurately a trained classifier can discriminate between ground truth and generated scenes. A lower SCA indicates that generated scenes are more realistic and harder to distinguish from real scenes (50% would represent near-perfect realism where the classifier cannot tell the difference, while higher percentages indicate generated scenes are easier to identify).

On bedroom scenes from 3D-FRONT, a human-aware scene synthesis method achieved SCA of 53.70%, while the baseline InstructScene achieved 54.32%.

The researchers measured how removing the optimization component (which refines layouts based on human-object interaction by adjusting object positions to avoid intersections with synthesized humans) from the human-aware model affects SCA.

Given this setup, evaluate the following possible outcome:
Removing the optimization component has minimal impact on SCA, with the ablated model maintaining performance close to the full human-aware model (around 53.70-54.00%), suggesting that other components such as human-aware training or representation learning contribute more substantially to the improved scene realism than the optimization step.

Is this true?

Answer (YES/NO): NO